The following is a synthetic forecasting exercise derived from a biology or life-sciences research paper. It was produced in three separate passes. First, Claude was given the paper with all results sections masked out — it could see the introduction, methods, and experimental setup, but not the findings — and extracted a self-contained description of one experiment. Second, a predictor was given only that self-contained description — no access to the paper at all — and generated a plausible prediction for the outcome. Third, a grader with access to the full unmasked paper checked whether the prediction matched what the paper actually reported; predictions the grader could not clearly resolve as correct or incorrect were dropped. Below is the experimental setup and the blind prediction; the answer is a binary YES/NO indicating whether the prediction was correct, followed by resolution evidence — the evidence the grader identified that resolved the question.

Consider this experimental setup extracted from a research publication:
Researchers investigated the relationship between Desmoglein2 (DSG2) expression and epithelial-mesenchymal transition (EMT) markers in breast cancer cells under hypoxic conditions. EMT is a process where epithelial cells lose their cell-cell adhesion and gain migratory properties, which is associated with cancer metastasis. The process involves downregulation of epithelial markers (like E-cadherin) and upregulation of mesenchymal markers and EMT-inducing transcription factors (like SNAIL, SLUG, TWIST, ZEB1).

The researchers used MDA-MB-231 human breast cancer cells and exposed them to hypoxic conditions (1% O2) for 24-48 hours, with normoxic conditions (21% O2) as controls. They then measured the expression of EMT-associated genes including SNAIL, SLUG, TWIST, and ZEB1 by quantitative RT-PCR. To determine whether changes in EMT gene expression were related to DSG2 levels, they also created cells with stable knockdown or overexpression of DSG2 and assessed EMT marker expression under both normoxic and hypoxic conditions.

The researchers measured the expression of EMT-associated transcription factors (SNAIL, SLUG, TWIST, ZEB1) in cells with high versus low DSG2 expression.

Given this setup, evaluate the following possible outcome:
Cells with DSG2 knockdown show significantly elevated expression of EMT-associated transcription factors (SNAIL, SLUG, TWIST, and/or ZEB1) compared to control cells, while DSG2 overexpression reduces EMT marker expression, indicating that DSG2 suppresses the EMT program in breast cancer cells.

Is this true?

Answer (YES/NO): YES